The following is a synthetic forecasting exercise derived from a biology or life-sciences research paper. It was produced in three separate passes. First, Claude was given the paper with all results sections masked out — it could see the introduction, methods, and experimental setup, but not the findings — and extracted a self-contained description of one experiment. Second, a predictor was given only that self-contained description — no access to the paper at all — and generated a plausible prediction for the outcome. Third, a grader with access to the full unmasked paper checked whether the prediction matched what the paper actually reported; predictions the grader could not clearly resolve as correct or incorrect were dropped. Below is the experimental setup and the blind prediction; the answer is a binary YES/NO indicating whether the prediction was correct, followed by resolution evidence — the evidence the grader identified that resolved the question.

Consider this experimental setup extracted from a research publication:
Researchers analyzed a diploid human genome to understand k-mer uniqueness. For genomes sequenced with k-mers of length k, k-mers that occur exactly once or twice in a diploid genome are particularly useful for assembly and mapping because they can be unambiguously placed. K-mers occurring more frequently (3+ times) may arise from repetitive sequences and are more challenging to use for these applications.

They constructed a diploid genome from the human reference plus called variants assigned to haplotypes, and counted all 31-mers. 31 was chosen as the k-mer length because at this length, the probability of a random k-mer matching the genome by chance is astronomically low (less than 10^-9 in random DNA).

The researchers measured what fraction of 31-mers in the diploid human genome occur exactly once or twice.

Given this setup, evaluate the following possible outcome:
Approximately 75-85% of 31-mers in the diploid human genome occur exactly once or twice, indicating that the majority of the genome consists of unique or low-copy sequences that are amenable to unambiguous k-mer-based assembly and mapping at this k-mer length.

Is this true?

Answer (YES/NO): NO